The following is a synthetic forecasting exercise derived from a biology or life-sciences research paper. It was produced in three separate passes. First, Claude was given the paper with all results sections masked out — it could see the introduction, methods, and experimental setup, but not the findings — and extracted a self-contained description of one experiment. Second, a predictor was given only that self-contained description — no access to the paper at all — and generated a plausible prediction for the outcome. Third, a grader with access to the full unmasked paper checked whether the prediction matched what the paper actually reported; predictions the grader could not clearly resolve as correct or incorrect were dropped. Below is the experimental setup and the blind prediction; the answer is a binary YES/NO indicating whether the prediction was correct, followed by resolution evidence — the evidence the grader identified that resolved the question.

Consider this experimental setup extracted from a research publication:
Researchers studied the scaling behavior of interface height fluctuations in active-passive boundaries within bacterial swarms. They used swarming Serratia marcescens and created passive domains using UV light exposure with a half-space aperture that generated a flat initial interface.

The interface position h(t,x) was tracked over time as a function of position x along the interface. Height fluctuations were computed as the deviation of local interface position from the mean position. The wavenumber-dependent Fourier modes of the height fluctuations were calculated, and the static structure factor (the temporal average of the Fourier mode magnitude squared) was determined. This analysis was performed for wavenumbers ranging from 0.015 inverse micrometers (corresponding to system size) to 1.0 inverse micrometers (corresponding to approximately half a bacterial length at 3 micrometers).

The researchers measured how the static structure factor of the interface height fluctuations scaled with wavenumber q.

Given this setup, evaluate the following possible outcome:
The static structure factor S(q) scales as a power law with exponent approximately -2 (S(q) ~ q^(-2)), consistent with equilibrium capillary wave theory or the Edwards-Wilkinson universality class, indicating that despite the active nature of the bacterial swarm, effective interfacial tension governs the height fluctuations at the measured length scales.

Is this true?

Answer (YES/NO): YES